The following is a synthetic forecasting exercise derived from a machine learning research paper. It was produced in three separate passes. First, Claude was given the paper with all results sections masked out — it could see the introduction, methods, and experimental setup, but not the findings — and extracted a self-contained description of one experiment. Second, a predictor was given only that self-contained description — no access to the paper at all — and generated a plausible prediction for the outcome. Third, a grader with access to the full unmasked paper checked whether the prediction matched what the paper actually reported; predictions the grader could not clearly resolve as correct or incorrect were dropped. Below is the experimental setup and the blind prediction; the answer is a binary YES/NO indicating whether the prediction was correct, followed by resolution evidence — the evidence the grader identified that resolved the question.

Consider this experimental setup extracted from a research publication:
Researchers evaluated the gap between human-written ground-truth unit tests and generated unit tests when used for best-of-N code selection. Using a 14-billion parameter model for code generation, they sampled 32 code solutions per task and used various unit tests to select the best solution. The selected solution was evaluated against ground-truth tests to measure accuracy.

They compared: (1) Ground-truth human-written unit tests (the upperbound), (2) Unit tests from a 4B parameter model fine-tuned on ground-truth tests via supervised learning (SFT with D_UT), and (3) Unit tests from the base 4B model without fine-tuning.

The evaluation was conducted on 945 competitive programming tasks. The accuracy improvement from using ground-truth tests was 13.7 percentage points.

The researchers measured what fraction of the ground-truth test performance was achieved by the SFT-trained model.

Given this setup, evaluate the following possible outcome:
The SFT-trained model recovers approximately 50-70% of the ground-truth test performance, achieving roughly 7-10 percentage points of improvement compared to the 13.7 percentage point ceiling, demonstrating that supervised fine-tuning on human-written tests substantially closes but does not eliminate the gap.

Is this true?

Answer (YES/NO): NO